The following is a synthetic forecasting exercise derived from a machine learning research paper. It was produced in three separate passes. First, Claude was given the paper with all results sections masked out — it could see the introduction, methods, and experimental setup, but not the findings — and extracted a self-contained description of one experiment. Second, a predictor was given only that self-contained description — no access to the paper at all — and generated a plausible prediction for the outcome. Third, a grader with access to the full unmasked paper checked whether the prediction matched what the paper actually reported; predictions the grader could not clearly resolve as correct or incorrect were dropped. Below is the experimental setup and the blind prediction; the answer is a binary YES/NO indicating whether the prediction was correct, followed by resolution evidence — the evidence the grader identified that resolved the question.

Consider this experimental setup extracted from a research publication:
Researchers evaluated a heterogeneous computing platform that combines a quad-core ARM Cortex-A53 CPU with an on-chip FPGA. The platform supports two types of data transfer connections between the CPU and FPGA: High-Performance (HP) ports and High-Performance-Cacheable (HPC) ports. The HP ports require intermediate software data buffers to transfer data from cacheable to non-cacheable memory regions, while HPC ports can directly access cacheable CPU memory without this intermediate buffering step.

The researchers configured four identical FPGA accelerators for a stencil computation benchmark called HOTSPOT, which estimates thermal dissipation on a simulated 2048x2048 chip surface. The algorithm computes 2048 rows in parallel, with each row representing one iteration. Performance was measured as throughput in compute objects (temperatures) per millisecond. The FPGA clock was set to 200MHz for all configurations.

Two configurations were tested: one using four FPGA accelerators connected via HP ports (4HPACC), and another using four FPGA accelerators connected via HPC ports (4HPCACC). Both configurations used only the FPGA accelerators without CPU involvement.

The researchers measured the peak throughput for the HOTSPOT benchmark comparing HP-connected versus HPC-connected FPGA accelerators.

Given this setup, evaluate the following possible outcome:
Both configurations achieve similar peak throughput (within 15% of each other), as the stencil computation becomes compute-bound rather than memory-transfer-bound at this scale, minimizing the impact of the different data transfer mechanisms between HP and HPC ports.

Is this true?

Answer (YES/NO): NO